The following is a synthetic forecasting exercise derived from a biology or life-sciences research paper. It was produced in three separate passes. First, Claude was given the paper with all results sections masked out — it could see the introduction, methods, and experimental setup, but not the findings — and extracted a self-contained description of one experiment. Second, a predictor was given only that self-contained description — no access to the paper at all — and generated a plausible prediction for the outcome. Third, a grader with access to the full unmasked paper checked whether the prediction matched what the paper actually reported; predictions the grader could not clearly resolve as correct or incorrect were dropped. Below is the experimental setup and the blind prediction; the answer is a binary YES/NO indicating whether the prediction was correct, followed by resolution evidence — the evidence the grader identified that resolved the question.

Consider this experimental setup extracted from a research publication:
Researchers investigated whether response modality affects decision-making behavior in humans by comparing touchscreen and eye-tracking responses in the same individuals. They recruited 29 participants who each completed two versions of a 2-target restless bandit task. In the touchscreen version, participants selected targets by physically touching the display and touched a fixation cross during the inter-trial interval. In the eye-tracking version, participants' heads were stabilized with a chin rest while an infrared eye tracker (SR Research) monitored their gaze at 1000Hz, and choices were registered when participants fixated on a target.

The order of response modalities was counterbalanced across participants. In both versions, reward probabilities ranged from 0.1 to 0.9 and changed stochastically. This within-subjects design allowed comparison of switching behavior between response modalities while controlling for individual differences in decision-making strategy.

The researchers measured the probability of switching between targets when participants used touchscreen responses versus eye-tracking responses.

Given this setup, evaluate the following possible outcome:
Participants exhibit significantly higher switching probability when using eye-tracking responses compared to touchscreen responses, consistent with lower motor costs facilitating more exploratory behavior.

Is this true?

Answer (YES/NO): NO